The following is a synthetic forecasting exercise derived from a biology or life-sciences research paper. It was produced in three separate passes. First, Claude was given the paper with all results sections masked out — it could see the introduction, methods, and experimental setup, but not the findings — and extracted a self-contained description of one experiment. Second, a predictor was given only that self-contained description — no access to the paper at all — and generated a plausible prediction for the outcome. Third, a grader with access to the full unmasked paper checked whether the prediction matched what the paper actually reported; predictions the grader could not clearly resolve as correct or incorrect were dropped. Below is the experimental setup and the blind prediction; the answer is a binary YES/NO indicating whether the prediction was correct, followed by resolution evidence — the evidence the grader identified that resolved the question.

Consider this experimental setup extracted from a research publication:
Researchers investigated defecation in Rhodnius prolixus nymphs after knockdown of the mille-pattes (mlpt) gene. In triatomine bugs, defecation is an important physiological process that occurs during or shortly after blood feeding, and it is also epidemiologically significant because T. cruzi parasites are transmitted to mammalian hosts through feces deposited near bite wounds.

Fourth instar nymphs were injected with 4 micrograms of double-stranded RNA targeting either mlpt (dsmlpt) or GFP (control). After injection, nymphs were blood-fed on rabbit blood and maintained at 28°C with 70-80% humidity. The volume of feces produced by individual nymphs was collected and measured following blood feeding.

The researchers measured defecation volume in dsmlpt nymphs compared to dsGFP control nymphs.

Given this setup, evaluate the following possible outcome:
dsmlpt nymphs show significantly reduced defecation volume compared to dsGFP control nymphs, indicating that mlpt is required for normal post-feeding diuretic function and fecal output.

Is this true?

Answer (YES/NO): YES